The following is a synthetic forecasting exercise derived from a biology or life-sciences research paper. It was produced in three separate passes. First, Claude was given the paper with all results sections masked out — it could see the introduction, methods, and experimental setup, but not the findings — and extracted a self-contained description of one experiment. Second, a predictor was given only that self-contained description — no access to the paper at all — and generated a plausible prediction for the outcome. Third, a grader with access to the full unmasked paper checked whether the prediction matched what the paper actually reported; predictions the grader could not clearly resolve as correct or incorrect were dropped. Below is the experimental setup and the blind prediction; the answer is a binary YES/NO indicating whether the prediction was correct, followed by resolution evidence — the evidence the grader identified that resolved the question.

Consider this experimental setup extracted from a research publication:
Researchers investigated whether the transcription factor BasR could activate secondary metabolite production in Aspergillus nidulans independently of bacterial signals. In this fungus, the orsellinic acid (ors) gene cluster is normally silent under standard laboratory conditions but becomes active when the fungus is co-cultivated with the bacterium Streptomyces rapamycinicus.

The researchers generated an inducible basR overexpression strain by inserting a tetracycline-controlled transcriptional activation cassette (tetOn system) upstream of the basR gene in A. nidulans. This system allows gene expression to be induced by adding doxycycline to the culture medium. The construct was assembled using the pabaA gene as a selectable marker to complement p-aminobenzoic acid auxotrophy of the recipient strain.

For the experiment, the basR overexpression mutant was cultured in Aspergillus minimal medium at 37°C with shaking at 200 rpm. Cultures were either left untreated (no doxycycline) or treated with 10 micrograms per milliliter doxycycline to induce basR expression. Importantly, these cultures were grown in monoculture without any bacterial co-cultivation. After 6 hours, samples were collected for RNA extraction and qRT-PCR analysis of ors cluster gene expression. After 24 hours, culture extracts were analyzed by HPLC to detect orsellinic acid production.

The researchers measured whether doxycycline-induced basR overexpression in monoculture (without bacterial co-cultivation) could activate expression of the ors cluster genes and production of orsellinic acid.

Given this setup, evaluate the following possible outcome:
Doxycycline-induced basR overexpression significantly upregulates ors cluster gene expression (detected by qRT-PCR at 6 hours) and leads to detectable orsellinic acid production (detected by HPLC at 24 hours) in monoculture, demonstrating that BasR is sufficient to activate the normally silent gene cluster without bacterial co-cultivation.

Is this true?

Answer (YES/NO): YES